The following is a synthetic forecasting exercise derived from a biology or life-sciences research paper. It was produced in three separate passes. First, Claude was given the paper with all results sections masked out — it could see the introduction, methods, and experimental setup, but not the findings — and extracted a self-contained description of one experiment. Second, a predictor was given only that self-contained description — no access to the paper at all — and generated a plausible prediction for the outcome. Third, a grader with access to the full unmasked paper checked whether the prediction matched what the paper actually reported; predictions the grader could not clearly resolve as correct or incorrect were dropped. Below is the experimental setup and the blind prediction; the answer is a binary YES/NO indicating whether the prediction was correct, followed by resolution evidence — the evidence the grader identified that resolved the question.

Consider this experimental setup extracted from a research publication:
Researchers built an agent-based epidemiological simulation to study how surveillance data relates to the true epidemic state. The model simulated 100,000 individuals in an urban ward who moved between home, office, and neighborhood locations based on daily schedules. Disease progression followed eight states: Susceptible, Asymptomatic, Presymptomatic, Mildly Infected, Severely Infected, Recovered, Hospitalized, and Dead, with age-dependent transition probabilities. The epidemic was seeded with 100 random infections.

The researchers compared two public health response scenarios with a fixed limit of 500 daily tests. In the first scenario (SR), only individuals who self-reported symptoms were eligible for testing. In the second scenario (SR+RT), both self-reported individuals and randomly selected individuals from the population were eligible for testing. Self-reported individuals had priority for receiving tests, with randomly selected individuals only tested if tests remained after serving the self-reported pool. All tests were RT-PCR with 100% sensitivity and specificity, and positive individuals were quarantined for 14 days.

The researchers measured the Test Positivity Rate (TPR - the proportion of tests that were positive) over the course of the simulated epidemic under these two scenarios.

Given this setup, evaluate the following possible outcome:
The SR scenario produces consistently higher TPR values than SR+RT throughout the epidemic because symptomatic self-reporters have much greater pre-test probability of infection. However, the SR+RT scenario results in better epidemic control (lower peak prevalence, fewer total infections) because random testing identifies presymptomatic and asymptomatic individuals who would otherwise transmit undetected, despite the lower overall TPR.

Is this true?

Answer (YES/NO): NO